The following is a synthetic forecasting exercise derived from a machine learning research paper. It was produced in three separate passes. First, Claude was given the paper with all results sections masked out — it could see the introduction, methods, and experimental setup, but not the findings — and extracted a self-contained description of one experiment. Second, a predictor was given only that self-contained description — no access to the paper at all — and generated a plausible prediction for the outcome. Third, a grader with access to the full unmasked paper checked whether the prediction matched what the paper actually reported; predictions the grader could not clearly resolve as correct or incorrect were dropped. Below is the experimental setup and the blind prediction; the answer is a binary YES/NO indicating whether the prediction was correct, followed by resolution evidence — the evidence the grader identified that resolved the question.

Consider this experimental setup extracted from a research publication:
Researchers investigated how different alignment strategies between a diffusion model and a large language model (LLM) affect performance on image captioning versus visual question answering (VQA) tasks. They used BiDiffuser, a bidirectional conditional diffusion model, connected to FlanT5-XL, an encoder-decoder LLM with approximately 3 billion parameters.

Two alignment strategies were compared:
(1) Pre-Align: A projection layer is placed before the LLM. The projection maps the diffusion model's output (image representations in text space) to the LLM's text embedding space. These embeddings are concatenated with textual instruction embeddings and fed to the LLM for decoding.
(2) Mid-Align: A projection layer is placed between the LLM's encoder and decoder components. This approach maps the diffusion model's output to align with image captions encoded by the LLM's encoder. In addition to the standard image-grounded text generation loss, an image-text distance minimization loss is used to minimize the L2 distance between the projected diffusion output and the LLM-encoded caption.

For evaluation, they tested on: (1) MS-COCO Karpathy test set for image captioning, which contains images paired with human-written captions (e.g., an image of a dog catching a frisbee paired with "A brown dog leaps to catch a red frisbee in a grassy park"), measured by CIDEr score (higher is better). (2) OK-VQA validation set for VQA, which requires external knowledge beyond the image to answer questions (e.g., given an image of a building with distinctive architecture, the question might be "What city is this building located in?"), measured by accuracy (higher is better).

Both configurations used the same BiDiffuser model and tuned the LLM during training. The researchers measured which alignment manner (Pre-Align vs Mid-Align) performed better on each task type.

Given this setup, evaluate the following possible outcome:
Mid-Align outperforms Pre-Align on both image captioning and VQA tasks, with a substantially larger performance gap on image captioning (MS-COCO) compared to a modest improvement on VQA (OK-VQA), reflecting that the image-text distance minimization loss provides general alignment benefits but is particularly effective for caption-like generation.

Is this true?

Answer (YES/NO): NO